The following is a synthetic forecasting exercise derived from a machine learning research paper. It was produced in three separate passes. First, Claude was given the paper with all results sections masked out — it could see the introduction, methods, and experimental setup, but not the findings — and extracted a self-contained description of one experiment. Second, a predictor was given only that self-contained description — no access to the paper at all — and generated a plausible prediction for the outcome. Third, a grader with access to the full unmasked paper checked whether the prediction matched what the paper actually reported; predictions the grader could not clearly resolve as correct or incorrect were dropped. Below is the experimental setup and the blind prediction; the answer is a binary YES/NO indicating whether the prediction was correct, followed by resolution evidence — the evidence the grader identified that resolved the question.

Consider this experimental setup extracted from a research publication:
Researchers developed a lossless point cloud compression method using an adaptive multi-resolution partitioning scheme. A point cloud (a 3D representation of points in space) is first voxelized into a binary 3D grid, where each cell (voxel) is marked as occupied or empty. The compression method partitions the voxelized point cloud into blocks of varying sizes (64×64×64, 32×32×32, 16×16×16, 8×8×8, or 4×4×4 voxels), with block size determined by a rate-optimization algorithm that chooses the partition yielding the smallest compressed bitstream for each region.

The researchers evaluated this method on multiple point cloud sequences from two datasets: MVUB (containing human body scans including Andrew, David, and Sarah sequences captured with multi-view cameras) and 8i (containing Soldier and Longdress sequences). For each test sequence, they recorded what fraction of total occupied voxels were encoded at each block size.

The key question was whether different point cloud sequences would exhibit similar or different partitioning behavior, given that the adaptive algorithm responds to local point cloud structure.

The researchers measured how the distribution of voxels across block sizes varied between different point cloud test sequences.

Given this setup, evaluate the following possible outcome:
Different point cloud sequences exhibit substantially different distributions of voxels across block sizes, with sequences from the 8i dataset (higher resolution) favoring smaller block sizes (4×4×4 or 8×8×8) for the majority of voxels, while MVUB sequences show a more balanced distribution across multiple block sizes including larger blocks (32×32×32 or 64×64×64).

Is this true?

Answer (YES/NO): NO